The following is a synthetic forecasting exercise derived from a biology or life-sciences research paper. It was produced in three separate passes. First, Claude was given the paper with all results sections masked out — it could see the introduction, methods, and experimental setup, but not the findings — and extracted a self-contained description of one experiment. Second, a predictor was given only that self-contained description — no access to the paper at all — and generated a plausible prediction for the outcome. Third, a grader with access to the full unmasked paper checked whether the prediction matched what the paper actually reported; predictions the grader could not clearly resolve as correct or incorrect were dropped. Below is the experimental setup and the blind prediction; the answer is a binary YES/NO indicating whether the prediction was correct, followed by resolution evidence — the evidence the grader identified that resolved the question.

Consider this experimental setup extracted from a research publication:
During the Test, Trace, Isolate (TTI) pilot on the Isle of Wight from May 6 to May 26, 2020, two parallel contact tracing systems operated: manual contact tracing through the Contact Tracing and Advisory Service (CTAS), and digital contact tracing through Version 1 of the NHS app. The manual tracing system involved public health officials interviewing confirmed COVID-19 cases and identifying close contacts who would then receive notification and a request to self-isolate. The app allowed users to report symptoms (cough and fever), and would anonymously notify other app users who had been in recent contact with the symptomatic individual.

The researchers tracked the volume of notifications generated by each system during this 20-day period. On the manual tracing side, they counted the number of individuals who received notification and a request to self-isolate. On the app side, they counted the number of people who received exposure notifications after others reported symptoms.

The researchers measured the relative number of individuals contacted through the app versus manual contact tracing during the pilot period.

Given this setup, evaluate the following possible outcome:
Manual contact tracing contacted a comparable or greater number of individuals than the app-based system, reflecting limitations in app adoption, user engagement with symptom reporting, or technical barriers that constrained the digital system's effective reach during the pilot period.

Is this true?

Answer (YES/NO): NO